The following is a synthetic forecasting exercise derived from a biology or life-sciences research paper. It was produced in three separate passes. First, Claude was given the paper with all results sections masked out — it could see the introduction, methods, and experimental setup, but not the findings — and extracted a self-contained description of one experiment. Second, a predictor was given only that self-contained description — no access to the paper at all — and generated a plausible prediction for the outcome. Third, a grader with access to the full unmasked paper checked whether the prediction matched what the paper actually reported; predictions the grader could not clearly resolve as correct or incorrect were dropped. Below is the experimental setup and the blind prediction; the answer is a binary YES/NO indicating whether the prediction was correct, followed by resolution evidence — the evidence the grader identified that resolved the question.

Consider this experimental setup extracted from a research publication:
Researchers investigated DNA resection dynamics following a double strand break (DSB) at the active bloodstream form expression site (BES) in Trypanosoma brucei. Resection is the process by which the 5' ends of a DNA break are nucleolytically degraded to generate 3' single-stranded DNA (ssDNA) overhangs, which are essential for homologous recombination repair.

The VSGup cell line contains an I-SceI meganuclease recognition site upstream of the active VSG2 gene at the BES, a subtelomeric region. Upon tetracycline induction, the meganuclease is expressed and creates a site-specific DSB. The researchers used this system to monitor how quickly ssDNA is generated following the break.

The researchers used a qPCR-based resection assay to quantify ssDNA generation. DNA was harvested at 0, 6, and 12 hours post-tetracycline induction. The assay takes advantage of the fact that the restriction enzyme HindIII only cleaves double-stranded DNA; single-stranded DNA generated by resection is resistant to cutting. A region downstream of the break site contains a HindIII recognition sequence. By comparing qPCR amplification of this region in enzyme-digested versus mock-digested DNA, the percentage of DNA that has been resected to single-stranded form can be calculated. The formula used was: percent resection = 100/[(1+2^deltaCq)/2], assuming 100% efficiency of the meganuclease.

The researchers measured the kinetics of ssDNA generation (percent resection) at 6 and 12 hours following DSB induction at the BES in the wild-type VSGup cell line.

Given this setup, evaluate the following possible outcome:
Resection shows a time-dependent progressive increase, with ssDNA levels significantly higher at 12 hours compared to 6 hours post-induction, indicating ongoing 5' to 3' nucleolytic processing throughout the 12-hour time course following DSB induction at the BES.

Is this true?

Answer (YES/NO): YES